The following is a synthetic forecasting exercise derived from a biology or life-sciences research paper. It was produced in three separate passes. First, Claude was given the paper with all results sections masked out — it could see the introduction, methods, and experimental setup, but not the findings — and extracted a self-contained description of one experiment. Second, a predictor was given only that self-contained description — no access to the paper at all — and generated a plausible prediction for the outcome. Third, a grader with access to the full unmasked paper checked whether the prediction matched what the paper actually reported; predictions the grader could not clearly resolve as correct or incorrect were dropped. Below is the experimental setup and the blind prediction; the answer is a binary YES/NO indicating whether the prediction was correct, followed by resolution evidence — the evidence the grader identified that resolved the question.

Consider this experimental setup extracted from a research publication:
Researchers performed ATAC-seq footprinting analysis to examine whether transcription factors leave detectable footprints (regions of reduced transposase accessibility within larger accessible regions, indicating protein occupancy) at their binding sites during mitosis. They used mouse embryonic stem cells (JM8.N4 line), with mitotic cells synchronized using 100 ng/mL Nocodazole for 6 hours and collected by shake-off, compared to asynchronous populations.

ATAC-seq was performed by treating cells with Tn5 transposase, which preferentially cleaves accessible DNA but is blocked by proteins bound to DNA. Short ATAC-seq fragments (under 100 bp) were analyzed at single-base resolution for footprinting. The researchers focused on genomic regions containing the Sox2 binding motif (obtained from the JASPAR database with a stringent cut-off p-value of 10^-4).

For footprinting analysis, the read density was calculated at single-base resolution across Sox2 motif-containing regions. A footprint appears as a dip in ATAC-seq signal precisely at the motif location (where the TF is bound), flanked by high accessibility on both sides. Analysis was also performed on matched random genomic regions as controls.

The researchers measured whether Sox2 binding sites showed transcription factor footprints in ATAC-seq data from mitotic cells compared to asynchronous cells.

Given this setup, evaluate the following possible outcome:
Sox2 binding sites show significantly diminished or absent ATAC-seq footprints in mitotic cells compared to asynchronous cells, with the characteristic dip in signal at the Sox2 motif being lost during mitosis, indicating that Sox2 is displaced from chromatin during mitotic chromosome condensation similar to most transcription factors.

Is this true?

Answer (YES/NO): NO